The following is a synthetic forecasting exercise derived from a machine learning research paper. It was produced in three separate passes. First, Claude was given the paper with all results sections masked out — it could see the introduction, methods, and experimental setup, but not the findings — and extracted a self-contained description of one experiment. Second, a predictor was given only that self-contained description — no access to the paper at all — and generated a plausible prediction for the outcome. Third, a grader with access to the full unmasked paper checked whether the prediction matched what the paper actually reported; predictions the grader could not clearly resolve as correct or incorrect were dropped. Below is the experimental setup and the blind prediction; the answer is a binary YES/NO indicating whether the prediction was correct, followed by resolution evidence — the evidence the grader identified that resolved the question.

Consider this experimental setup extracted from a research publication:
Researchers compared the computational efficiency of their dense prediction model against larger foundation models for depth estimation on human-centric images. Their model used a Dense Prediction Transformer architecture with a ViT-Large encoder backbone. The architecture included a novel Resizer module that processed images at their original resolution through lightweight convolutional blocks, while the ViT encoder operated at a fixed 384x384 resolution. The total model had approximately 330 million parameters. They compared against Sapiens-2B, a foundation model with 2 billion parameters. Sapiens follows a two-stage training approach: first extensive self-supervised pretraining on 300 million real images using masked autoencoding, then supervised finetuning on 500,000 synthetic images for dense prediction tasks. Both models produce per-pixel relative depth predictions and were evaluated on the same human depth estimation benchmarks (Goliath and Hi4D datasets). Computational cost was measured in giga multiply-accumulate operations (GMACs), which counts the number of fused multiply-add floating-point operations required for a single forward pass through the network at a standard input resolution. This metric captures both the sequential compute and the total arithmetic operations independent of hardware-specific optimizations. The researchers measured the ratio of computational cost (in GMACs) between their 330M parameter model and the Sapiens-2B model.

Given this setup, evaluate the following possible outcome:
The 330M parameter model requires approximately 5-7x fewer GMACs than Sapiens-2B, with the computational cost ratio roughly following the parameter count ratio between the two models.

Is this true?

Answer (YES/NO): NO